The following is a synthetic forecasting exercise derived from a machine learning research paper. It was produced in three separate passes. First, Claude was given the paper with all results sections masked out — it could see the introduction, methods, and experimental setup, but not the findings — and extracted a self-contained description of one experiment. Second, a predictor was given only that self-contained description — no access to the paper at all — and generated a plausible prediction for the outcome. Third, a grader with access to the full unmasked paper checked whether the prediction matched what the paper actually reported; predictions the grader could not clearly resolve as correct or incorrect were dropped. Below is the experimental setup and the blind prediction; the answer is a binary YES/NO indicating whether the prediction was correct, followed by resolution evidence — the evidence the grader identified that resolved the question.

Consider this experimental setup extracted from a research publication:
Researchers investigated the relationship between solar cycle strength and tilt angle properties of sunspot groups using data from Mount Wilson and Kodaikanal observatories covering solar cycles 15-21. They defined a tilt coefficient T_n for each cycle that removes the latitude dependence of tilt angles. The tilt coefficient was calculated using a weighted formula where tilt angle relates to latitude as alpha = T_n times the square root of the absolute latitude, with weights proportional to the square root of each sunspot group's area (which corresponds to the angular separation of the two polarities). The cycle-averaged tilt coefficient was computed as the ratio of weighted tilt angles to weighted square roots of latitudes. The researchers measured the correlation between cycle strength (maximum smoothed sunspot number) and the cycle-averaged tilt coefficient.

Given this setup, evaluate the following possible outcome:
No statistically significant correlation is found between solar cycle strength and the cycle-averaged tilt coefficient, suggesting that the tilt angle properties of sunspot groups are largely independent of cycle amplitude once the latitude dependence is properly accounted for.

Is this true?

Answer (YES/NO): NO